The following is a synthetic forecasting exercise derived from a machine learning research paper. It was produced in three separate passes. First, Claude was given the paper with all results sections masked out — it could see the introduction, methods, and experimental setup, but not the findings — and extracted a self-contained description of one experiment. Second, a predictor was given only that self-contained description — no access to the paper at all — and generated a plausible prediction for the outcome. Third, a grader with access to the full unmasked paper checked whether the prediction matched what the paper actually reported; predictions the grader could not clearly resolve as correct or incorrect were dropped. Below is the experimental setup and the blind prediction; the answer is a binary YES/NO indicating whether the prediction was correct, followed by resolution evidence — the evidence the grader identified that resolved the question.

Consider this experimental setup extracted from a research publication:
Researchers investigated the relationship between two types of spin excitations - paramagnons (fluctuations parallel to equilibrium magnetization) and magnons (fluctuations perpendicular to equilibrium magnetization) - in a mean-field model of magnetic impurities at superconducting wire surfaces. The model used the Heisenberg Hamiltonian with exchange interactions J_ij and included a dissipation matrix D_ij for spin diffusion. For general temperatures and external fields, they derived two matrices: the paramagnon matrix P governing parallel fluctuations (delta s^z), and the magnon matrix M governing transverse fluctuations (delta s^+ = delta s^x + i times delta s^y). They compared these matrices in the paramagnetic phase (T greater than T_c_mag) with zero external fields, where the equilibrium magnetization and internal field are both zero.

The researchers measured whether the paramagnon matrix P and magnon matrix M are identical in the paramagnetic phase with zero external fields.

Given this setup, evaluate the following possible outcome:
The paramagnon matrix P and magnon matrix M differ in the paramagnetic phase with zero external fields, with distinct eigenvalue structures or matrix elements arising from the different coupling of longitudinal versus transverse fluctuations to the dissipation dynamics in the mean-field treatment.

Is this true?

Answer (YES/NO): NO